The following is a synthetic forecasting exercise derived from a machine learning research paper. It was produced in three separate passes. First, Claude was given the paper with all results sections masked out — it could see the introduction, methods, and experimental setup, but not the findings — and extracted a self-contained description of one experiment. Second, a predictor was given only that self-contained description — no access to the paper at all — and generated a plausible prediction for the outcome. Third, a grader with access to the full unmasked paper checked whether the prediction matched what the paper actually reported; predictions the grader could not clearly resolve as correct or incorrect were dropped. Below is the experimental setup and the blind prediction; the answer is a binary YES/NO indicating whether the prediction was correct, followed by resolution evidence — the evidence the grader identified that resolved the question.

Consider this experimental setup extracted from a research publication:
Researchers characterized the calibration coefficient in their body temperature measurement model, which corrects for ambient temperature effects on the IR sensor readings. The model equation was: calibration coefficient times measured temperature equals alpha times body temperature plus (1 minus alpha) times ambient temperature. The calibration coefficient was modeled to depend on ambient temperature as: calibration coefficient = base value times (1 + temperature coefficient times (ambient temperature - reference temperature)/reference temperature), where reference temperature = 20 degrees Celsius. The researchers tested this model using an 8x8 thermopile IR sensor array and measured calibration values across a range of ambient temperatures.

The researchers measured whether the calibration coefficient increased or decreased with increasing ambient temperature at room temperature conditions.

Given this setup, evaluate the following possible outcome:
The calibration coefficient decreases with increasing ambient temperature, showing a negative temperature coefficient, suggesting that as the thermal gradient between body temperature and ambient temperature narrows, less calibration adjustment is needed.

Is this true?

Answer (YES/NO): YES